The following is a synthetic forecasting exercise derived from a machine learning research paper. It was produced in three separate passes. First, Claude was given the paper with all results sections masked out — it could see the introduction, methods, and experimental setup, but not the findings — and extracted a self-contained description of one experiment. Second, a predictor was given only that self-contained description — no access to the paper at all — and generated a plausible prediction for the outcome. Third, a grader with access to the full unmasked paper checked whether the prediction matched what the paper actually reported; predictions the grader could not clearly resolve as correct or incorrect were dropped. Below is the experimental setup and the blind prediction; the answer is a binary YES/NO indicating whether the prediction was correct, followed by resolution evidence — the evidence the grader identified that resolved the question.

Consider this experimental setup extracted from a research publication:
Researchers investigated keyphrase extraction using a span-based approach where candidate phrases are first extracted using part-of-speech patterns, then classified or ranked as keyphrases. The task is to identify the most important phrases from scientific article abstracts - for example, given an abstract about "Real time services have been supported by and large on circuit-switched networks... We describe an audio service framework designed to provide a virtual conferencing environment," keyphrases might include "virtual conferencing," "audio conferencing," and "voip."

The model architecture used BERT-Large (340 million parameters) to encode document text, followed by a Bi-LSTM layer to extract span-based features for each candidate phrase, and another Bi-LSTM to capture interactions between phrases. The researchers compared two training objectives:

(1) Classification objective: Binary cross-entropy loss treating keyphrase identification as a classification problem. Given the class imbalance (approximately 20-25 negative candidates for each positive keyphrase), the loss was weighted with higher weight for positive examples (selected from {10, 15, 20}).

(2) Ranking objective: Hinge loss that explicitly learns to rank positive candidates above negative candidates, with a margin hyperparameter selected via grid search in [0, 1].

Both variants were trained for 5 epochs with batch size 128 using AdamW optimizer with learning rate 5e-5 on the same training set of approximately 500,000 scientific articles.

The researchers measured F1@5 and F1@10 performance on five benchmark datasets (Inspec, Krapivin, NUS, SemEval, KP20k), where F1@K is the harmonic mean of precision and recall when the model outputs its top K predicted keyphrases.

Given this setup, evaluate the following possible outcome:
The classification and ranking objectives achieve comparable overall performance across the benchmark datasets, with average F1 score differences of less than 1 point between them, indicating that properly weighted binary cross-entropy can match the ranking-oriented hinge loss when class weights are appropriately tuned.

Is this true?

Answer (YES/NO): YES